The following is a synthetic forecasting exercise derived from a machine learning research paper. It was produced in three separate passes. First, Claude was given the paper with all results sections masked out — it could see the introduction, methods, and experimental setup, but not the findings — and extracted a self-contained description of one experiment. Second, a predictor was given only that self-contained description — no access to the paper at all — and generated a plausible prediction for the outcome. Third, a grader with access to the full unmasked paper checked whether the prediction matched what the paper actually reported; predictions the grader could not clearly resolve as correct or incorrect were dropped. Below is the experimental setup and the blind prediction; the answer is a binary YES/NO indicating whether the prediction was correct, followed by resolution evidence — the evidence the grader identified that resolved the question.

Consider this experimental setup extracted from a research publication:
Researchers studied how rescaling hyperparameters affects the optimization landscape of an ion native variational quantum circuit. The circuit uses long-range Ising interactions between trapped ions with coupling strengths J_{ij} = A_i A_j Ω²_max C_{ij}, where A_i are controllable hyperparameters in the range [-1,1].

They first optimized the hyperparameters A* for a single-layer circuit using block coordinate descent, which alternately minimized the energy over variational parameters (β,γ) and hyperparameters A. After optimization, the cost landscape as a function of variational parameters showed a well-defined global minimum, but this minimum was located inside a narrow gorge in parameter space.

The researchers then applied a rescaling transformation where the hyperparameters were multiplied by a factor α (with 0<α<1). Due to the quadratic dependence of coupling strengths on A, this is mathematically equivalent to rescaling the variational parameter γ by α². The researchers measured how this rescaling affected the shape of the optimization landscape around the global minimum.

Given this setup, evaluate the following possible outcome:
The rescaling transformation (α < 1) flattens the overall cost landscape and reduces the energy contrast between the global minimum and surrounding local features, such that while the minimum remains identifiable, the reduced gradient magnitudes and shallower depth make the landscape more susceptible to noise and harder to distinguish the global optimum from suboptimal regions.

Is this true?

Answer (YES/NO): NO